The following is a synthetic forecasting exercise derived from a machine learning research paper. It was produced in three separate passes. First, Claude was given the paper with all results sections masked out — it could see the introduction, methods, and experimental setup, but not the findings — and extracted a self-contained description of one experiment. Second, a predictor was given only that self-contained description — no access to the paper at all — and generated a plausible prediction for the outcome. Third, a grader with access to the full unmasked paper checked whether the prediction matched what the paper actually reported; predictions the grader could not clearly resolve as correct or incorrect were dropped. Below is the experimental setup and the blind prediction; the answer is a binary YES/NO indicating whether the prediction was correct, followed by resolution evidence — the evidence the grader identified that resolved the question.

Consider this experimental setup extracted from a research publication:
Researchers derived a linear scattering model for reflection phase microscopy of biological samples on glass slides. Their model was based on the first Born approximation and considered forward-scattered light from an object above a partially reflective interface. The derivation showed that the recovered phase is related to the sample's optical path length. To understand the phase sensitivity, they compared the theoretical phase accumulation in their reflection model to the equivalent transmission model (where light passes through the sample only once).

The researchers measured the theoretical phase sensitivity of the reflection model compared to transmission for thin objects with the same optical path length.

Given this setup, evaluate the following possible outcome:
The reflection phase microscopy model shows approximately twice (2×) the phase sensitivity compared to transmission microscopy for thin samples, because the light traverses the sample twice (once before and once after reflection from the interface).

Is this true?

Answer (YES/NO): YES